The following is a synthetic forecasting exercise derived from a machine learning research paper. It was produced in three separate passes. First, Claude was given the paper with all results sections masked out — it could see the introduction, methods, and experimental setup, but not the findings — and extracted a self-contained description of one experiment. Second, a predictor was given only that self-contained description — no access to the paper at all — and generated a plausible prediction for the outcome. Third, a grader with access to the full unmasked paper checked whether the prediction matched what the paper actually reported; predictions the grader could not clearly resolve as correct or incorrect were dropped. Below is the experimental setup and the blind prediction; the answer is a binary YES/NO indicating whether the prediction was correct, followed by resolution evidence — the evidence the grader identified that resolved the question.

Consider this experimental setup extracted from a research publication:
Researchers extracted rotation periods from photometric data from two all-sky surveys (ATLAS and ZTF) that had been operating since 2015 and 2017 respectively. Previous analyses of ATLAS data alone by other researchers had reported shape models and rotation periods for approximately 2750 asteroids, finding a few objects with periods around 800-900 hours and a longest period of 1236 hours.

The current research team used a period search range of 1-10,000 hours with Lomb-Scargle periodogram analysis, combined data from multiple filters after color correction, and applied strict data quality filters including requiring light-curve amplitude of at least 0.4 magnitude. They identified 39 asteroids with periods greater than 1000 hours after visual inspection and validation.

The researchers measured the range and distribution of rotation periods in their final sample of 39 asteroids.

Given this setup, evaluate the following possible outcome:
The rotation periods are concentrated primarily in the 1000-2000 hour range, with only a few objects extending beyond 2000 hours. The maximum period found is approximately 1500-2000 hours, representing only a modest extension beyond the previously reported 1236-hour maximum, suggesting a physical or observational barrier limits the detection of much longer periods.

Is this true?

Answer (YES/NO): NO